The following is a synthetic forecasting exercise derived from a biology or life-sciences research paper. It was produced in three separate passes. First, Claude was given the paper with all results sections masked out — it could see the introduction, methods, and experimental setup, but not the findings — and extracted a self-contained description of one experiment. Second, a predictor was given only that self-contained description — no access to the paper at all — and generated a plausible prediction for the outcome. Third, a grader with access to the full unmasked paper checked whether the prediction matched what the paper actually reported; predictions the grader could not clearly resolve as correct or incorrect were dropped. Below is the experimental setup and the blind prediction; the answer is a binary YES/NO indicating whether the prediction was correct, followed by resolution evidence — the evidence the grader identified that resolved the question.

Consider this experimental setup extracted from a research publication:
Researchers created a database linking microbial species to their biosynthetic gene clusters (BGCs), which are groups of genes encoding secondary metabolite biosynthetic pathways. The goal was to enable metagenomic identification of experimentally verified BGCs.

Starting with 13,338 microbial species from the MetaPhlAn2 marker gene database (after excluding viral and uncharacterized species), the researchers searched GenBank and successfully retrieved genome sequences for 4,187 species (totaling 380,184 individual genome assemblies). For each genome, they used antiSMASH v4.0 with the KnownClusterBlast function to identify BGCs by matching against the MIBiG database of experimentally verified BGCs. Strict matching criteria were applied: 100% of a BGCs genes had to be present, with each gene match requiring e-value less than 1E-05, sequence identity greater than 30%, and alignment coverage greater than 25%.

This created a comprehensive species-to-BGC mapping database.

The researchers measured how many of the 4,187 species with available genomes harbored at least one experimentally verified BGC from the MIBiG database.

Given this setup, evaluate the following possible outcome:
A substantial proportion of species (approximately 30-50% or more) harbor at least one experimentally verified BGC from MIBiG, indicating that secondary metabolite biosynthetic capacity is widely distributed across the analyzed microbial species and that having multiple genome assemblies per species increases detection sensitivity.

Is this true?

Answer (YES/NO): NO